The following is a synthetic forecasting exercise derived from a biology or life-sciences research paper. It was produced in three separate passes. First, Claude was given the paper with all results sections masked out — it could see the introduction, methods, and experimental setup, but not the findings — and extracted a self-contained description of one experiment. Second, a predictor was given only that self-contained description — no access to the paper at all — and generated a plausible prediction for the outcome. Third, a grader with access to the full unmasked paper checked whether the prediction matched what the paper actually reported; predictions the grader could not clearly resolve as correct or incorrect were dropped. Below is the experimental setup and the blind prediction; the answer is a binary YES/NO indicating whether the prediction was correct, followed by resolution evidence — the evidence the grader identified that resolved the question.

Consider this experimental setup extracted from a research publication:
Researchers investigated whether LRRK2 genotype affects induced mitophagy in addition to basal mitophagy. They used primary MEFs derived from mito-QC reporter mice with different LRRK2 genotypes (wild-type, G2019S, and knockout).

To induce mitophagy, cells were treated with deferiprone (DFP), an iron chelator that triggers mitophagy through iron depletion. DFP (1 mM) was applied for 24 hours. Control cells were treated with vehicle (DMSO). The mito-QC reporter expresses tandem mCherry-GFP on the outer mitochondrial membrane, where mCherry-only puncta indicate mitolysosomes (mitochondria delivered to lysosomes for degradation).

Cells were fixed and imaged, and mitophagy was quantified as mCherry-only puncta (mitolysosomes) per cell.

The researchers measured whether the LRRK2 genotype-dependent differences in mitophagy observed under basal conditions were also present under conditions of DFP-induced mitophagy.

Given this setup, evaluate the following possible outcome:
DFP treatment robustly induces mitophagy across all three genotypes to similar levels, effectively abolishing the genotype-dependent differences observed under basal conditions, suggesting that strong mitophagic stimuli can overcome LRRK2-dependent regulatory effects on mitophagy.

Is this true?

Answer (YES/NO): YES